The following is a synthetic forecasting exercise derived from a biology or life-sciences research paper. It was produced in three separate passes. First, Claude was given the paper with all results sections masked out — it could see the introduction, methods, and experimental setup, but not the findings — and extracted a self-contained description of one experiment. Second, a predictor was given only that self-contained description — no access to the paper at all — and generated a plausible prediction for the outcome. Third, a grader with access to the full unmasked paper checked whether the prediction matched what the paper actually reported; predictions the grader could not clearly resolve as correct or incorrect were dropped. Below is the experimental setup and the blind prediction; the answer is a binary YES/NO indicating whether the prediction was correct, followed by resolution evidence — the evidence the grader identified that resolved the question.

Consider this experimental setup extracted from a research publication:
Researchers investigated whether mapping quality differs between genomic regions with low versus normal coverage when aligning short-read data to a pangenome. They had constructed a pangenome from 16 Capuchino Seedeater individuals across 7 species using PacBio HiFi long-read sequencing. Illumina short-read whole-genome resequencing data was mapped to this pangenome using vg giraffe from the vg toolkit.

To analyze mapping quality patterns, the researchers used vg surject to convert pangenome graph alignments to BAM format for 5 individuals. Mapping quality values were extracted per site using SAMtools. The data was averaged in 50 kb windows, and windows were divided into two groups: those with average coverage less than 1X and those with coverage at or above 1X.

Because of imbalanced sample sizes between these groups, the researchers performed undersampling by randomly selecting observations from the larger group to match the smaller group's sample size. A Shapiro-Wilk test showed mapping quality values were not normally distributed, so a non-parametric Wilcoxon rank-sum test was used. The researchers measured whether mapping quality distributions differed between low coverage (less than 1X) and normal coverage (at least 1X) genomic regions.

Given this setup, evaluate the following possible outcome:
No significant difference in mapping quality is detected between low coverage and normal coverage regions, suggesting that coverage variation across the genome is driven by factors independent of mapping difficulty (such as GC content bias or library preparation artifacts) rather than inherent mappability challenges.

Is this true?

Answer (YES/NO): NO